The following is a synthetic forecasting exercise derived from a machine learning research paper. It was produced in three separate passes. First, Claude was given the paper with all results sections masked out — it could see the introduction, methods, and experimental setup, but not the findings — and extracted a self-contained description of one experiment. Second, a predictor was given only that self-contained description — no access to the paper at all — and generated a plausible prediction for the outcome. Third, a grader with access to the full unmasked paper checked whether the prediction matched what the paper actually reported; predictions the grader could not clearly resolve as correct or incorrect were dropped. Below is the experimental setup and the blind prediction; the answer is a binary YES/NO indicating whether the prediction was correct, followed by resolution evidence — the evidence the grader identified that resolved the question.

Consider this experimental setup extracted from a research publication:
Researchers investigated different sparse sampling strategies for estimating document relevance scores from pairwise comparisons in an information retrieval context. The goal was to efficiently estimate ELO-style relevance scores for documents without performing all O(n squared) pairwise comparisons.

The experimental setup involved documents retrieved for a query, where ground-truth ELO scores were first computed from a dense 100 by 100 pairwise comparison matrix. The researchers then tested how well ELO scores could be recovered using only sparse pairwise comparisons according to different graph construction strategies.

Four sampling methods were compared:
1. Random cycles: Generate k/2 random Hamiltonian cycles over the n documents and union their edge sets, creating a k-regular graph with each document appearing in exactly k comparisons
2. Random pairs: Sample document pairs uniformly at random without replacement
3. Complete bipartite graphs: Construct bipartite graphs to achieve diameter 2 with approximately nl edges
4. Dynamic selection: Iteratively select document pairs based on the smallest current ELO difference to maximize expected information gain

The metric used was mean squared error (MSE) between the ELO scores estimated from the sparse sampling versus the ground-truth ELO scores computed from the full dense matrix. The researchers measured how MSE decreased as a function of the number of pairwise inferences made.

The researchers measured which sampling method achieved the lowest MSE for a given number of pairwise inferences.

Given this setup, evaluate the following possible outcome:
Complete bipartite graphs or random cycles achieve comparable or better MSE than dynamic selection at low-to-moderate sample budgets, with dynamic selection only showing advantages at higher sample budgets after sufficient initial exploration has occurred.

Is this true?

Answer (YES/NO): NO